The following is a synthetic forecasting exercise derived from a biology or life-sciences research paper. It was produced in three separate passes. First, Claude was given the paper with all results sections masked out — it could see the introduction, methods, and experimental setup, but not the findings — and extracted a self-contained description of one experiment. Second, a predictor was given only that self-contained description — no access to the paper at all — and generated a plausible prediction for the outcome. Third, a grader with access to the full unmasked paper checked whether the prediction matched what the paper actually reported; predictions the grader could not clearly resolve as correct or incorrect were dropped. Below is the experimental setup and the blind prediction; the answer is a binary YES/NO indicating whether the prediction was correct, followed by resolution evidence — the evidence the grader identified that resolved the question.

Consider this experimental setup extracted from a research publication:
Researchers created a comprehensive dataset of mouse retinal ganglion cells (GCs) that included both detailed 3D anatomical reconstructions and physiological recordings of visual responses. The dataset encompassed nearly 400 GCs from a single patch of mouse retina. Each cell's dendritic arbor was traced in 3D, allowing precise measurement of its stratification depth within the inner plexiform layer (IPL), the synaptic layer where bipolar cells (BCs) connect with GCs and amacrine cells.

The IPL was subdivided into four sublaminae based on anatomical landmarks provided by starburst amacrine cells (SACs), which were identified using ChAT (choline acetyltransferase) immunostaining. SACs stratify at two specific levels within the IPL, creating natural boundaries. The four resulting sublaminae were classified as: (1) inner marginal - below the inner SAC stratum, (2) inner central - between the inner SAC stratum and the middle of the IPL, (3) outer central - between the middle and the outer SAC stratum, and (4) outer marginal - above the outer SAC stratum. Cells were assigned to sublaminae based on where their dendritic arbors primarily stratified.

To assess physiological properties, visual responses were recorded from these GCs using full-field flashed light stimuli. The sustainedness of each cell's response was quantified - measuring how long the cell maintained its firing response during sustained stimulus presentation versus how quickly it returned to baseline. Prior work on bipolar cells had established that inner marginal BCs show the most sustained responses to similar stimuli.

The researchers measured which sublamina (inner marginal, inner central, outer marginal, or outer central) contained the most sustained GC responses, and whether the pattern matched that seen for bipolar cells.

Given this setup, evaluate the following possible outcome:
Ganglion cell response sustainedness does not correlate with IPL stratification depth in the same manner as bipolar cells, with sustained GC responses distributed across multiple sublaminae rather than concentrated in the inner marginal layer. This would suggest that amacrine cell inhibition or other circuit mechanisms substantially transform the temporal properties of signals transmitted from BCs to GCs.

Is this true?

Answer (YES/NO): NO